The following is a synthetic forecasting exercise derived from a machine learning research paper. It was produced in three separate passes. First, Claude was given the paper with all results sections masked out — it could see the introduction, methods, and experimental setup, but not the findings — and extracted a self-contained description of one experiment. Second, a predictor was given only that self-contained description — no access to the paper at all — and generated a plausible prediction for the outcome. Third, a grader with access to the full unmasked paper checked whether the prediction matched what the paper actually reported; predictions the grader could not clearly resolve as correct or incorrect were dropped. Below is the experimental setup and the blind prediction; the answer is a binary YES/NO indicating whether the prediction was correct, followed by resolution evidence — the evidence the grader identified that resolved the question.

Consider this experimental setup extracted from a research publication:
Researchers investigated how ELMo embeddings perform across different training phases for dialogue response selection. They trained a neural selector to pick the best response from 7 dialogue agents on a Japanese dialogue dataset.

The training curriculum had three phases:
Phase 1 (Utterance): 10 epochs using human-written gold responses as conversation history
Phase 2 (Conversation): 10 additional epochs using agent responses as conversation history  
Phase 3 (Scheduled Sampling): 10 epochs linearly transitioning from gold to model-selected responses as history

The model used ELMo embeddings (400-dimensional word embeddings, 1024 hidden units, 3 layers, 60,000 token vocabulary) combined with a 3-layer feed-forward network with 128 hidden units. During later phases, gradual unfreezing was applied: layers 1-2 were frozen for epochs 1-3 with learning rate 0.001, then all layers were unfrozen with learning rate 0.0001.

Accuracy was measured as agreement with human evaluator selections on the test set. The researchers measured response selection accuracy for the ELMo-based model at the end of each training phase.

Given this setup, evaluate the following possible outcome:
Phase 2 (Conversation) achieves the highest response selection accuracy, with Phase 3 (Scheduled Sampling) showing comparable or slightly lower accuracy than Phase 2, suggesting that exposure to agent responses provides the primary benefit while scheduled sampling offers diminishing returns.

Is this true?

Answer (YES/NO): NO